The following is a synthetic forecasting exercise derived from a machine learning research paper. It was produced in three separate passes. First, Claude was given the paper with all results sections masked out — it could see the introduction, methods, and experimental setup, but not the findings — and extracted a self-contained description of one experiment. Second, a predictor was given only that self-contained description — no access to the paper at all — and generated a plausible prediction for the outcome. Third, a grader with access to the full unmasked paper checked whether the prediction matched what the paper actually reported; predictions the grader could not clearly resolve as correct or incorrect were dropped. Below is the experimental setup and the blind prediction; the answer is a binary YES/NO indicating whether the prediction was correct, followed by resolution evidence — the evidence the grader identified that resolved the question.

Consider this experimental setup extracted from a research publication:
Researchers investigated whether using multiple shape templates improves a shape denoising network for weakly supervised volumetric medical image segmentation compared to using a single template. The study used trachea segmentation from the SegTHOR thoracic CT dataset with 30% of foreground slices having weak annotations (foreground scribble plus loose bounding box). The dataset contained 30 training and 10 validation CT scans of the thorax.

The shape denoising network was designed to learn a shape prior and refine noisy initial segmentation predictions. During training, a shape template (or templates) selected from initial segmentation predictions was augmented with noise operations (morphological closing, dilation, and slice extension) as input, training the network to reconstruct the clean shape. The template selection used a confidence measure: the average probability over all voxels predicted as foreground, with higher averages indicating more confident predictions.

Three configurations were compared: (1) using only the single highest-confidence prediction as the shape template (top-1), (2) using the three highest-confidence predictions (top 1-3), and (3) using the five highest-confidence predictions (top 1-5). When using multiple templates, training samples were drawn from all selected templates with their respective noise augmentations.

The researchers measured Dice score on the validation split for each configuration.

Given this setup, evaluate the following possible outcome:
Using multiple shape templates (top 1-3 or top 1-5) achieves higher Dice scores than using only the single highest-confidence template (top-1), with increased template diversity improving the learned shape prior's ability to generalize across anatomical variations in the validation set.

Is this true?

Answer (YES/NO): NO